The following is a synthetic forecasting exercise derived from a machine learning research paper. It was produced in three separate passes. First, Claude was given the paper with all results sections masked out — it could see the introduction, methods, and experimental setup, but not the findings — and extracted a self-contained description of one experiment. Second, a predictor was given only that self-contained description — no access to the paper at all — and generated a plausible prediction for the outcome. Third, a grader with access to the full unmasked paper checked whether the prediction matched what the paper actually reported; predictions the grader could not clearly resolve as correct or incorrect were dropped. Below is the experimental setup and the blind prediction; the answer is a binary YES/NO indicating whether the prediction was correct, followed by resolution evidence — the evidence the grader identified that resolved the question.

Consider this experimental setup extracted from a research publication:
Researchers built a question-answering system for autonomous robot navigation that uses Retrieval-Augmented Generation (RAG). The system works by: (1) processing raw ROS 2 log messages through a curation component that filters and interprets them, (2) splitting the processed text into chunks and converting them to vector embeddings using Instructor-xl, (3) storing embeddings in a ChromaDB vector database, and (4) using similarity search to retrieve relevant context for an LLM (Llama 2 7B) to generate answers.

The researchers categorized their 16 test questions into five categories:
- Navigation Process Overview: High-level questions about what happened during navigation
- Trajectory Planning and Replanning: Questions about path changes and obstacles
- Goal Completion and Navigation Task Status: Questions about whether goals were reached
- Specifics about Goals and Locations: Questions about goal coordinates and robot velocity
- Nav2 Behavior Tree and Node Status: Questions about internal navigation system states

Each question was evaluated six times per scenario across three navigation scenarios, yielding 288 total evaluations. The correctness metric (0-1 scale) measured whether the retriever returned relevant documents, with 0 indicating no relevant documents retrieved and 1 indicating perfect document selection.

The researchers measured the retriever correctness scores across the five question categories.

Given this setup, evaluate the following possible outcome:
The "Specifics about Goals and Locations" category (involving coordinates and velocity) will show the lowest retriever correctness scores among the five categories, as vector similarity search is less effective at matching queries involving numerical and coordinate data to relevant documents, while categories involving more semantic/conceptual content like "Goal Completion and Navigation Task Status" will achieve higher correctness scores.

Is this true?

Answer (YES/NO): NO